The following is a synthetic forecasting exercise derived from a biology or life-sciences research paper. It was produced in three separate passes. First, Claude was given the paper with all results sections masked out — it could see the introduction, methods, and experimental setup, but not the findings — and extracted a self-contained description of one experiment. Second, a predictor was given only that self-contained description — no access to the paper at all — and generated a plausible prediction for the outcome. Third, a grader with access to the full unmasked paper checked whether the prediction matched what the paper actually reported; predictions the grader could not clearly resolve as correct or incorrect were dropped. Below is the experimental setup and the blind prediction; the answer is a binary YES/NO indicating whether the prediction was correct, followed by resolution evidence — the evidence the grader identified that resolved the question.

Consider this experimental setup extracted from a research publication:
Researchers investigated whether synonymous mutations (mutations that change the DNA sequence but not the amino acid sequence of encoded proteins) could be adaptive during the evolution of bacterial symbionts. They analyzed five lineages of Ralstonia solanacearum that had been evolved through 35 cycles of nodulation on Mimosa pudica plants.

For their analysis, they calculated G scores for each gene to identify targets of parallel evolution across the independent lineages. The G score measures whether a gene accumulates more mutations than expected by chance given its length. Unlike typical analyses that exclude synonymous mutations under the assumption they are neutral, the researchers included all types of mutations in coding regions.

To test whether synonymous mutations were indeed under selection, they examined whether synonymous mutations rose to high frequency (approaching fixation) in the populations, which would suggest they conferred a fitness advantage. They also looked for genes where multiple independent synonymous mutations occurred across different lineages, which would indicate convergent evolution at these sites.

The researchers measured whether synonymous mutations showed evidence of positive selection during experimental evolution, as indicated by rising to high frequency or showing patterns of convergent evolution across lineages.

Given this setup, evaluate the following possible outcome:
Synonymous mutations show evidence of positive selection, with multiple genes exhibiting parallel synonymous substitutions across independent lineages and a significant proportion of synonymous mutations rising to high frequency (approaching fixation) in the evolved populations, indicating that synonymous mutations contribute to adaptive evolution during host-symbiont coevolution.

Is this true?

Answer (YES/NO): NO